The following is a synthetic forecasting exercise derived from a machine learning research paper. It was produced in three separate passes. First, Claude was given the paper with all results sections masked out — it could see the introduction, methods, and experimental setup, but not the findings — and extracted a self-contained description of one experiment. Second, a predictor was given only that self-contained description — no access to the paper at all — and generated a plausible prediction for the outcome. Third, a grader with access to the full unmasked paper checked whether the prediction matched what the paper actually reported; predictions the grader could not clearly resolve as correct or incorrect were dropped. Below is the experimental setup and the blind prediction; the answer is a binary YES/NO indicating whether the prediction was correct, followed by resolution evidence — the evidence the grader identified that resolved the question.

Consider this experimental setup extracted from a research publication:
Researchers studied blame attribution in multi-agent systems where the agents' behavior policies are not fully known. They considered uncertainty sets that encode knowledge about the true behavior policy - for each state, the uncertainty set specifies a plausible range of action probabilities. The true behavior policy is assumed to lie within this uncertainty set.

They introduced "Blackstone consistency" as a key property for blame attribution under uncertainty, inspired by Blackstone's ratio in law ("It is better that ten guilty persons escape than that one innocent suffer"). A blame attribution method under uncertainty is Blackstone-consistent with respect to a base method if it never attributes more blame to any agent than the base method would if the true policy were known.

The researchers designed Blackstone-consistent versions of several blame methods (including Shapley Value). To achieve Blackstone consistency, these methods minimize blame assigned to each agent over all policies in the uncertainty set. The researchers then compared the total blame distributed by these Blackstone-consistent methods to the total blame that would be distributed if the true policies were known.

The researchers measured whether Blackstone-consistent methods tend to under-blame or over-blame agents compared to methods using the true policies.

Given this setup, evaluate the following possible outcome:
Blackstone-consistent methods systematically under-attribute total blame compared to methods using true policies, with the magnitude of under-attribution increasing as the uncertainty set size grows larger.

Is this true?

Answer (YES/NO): YES